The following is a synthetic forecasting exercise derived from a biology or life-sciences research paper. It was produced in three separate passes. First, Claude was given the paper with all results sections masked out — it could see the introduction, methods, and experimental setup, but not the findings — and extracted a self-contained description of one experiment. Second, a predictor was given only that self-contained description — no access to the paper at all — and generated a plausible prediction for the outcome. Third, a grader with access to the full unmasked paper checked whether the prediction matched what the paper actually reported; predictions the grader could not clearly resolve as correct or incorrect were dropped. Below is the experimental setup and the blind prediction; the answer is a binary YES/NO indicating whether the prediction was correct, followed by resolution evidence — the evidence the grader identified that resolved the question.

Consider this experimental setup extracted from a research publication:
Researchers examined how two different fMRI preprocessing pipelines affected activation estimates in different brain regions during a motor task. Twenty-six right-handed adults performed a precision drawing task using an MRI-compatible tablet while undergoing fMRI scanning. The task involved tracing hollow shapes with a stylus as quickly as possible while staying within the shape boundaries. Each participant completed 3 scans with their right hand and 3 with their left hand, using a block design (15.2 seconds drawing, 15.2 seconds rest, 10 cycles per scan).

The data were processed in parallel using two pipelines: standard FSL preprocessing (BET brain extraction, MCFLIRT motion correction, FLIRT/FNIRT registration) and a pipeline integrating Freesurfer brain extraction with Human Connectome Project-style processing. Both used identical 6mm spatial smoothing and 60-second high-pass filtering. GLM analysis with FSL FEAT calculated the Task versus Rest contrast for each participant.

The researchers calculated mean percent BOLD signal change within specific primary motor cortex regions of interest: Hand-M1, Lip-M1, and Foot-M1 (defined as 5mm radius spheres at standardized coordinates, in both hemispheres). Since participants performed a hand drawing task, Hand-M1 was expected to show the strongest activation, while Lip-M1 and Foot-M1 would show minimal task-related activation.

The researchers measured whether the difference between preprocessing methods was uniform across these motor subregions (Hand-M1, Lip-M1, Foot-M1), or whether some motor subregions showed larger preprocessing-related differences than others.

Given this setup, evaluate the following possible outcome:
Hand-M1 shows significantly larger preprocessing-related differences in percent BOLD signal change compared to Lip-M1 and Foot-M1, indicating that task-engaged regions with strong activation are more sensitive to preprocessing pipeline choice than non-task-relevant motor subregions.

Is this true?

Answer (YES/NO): NO